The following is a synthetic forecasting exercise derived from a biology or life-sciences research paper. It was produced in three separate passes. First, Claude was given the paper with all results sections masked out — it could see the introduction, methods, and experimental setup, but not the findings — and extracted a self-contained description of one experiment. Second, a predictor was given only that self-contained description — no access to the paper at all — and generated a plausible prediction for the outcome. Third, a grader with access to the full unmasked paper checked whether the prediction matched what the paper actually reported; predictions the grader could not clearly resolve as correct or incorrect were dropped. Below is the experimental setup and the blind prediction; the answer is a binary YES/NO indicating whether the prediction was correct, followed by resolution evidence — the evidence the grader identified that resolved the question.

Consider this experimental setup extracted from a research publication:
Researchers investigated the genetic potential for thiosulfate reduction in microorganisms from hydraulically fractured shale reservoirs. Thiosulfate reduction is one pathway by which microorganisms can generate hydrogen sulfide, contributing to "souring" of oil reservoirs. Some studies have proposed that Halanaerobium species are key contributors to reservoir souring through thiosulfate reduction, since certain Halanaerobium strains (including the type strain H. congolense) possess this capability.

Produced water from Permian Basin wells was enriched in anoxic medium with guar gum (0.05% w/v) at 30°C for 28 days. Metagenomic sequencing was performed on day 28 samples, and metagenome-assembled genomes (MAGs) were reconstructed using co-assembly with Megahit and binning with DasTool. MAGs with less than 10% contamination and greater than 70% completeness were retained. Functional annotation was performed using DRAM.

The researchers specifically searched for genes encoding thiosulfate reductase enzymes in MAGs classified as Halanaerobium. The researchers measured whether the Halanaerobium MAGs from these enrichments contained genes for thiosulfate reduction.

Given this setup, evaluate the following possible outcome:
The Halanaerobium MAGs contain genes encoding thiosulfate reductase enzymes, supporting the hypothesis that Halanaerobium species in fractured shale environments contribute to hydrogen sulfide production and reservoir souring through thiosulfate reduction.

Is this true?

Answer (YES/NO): NO